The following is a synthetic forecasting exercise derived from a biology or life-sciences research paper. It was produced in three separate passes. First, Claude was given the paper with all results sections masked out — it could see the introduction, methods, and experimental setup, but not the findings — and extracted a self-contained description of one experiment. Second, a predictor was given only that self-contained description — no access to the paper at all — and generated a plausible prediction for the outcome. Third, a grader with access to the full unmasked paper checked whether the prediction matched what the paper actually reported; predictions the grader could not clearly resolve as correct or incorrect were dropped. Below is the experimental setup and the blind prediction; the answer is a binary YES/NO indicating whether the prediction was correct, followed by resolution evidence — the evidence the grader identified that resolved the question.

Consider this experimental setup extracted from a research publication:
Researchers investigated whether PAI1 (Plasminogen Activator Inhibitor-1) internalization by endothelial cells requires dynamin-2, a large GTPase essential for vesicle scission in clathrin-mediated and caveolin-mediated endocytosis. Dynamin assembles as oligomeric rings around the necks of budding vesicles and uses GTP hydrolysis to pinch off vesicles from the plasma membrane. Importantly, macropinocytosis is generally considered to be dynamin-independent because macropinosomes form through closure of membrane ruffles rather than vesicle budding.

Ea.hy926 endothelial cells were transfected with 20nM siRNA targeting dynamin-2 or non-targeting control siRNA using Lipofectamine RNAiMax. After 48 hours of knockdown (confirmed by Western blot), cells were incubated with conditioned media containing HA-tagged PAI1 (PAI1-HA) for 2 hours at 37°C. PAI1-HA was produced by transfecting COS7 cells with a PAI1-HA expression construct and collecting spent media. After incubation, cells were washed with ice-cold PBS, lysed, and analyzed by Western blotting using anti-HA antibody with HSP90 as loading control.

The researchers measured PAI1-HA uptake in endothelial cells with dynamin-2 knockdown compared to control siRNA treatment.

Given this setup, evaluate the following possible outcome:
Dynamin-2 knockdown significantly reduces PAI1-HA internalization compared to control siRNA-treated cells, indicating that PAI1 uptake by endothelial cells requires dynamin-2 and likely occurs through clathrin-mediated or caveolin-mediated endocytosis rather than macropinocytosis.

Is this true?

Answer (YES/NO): NO